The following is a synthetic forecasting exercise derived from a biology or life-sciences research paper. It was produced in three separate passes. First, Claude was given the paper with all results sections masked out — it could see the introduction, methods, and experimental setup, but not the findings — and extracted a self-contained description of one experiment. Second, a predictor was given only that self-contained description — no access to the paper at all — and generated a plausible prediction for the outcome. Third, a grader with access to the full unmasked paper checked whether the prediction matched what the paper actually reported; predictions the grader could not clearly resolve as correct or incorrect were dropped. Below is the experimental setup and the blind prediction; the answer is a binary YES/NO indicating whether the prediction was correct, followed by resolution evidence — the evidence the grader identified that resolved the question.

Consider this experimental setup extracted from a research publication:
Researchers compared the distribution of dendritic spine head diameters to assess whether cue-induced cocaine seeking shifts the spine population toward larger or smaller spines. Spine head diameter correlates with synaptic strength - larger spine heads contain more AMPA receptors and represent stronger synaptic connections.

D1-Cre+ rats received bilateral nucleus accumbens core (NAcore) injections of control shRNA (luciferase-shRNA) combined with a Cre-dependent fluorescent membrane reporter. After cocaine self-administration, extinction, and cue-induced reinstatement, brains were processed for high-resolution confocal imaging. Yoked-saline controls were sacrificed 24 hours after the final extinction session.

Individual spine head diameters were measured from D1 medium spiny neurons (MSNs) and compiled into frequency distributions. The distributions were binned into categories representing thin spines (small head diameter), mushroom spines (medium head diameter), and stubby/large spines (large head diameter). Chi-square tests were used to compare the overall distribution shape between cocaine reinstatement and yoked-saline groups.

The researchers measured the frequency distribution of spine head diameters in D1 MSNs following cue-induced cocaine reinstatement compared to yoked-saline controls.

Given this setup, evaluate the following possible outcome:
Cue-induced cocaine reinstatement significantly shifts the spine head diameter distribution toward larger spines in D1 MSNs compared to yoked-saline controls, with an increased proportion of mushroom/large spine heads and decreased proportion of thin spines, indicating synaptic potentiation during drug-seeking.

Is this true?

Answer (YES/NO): YES